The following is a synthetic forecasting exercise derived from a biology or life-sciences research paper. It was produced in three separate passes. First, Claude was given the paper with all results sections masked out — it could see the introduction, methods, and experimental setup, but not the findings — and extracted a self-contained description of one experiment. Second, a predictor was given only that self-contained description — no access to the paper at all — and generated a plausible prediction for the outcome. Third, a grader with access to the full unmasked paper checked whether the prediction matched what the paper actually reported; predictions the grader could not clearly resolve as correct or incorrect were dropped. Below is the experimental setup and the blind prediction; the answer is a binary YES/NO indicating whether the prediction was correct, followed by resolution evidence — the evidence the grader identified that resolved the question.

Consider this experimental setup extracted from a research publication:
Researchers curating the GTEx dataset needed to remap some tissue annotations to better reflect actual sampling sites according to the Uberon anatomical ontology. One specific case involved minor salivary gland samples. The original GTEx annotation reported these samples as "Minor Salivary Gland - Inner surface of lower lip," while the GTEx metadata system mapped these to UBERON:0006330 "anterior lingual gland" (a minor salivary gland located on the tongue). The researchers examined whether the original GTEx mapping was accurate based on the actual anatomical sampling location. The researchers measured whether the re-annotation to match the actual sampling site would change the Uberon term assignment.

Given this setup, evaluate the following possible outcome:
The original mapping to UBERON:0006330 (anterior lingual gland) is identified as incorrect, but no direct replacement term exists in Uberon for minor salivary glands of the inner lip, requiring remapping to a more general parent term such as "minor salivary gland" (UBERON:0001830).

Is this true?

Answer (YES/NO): YES